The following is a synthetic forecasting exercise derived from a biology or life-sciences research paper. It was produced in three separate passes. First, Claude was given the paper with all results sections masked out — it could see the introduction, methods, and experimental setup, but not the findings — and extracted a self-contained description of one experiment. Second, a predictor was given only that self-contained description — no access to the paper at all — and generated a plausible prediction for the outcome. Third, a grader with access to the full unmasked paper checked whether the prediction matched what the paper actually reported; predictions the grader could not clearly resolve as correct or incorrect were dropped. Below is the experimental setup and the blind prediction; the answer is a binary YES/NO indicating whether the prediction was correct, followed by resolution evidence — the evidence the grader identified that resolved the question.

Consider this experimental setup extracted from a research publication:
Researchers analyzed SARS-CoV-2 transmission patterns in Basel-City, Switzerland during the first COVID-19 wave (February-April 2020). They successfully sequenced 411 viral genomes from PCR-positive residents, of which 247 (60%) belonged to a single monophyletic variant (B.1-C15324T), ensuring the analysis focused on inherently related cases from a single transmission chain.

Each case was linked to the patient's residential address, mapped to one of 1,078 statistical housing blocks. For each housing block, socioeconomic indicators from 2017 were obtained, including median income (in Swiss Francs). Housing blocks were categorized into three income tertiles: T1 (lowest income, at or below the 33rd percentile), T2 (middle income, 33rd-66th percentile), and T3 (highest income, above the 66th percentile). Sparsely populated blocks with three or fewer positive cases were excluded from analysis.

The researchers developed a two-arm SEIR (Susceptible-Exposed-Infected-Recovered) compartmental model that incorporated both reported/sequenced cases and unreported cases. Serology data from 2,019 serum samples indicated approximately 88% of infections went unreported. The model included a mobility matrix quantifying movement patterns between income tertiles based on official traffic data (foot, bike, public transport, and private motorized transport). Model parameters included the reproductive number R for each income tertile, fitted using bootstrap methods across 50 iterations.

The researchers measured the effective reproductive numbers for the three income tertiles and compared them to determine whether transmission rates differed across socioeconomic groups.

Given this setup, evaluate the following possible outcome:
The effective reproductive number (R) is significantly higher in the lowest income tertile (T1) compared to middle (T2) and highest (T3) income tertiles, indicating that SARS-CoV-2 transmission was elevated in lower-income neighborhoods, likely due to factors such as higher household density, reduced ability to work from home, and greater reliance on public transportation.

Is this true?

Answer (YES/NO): YES